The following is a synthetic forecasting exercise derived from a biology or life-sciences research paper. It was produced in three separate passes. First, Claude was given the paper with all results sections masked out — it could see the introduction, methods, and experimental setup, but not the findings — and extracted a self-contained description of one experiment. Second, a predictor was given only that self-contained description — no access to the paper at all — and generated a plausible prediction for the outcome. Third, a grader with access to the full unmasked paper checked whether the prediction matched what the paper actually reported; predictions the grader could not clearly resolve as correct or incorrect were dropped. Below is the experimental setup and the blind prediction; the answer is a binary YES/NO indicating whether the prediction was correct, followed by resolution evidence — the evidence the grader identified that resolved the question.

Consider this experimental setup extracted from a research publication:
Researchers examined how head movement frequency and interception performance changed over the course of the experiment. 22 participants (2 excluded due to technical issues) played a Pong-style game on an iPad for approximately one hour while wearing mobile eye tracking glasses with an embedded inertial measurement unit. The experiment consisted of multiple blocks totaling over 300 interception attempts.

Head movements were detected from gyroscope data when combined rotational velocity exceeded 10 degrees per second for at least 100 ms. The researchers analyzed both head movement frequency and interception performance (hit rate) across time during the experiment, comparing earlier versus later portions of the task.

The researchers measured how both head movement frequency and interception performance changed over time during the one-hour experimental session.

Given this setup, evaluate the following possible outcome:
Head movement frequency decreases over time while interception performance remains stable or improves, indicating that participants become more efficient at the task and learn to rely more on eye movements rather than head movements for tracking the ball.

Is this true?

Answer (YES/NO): NO